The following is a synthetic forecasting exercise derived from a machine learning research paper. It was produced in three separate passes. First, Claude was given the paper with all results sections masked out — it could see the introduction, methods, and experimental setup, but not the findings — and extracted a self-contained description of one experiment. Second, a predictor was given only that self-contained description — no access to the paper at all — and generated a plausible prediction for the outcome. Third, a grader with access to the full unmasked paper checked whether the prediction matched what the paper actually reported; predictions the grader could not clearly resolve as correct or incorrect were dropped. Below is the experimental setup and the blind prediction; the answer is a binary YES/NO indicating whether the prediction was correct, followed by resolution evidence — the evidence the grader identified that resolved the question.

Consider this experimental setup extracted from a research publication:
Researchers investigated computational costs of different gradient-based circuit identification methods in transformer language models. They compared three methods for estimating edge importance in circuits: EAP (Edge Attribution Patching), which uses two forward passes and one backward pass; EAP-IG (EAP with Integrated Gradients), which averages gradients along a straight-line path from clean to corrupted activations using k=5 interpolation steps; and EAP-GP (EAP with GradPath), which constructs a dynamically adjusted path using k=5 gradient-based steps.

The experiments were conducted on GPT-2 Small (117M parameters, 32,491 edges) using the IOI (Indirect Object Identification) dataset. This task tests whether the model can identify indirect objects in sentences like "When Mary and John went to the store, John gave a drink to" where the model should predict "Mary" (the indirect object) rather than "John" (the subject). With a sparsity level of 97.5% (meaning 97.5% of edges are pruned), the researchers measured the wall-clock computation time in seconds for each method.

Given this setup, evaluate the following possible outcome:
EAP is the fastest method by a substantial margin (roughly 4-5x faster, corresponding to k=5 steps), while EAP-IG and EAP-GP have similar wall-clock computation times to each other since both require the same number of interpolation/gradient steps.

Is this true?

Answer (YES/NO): NO